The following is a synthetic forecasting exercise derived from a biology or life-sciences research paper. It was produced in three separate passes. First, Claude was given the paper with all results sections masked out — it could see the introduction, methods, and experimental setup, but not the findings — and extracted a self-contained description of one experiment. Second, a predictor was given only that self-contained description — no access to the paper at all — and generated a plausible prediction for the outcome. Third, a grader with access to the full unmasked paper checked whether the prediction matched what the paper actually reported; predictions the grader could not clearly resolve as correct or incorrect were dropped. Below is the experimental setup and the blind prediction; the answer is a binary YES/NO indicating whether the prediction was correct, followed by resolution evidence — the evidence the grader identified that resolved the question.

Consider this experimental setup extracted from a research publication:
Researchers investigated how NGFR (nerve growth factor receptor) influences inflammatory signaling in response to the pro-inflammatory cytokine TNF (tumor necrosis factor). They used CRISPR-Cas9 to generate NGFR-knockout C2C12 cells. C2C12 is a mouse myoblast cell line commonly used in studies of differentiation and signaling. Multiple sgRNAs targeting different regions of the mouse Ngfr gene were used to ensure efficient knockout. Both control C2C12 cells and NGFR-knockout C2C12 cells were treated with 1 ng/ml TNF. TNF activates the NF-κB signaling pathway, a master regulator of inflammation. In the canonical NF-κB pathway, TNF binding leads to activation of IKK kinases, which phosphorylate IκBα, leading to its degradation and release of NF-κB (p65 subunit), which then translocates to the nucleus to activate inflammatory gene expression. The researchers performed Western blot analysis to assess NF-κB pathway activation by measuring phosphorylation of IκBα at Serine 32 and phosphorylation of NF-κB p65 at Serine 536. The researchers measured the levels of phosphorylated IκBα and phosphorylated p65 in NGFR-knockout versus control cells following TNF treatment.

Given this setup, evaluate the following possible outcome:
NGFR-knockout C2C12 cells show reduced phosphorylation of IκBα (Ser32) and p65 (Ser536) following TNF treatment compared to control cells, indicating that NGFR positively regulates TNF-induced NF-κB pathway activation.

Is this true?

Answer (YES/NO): NO